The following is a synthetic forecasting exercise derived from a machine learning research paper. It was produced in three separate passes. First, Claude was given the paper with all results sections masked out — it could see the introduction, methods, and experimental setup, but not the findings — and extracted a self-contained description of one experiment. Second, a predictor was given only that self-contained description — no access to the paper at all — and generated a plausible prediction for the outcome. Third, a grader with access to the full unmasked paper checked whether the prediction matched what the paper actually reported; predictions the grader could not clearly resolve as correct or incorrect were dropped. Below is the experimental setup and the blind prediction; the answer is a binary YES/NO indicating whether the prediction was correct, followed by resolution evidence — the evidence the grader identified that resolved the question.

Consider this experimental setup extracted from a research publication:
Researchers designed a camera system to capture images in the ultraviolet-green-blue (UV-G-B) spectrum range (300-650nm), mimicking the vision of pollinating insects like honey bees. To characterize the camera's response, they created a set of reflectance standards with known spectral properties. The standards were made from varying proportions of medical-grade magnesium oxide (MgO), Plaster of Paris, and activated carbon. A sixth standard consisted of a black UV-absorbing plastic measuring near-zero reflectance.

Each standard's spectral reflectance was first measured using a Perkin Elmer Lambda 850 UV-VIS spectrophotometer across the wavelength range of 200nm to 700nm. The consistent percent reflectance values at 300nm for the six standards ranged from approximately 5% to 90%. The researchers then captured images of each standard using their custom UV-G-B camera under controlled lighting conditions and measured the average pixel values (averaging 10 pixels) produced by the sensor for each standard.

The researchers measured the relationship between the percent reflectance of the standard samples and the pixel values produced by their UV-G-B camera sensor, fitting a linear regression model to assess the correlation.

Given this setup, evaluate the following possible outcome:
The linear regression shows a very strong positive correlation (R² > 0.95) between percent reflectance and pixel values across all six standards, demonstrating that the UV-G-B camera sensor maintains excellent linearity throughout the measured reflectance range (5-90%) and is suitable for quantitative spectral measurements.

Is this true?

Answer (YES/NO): YES